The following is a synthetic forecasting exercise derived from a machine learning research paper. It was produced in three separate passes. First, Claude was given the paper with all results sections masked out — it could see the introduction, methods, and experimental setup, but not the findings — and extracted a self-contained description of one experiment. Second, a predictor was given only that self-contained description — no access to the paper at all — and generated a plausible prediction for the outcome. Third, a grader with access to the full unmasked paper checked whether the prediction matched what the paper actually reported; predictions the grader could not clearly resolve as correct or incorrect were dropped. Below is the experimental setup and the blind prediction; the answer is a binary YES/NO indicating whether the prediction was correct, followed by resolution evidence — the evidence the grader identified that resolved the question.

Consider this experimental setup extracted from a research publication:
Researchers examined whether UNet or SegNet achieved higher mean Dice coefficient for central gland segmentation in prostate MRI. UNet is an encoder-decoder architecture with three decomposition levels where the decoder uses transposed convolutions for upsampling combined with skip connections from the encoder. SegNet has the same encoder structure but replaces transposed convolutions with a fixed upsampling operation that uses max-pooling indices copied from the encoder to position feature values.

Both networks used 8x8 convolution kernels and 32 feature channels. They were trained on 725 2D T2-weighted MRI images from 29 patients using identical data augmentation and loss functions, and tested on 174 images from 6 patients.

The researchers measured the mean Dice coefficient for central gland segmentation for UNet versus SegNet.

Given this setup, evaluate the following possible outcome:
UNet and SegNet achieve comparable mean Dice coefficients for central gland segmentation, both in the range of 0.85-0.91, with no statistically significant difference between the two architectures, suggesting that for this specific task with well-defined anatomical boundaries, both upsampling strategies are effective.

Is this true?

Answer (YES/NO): NO